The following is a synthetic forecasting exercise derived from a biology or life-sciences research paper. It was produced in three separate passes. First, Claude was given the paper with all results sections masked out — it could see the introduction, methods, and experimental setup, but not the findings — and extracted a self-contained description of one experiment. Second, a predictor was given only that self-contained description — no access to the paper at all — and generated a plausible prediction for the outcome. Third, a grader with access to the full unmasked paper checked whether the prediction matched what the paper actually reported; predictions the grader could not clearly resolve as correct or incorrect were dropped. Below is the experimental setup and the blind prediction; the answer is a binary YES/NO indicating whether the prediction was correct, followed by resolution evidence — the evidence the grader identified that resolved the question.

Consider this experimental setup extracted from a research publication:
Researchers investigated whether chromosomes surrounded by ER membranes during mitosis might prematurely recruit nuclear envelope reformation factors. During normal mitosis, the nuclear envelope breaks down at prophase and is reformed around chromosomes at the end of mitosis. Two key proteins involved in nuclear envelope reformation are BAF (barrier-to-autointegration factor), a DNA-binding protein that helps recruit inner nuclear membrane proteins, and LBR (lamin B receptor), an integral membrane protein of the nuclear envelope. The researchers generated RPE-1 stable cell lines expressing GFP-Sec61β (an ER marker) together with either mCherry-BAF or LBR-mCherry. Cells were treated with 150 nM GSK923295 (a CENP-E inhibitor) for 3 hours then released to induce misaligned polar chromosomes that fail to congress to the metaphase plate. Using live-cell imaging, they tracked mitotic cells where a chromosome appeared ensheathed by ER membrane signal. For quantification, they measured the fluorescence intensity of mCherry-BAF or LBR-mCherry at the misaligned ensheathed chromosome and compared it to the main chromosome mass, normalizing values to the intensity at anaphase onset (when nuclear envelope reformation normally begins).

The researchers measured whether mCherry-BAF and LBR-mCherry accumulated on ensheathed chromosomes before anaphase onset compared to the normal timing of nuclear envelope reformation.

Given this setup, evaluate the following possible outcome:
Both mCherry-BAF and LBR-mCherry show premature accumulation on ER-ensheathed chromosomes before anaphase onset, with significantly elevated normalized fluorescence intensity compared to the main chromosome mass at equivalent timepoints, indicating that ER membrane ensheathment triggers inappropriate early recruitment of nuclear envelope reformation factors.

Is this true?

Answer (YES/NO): NO